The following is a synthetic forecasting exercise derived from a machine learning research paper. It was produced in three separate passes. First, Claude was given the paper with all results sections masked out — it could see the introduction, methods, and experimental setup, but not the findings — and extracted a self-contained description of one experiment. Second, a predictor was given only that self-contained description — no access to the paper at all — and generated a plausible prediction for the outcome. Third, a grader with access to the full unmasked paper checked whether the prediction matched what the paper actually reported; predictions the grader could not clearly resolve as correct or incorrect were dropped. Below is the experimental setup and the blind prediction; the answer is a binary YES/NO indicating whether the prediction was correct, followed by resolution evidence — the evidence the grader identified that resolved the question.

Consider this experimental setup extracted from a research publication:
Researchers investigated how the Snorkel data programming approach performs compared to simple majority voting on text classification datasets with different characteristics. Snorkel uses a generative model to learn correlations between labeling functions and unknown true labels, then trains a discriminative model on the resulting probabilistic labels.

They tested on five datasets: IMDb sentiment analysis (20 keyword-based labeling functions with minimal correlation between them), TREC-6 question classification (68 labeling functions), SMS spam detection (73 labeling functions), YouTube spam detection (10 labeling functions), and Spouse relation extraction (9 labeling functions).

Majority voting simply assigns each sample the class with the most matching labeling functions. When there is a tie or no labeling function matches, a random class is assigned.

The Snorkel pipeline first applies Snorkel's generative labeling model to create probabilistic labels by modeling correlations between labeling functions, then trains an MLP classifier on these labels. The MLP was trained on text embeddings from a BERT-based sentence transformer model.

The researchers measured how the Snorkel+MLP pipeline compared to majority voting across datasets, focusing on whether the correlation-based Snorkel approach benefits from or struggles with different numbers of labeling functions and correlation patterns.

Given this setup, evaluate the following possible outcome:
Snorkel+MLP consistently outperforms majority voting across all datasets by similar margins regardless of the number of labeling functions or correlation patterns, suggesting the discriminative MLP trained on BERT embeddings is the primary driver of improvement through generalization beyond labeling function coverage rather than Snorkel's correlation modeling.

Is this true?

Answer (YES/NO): NO